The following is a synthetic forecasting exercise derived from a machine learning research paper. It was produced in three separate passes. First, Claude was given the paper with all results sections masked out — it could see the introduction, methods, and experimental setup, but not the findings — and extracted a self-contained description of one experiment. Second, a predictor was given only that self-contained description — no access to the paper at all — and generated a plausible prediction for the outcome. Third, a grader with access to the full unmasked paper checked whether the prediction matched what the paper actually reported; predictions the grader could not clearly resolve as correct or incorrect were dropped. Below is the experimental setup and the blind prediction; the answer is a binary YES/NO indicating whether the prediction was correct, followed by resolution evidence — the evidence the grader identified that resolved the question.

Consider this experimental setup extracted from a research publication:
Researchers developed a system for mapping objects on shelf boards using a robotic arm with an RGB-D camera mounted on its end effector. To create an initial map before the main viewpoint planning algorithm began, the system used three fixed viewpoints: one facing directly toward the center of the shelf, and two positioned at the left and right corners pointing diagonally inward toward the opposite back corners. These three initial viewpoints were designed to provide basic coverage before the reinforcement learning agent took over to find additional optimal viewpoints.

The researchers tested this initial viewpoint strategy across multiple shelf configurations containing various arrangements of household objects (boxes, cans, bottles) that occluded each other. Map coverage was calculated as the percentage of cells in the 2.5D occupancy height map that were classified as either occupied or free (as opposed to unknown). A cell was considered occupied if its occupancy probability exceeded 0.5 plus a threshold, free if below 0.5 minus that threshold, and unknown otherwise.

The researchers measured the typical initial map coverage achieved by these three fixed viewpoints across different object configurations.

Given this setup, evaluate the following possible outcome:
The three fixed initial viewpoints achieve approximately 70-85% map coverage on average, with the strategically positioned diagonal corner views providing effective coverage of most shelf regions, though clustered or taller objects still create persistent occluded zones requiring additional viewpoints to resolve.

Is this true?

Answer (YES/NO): NO